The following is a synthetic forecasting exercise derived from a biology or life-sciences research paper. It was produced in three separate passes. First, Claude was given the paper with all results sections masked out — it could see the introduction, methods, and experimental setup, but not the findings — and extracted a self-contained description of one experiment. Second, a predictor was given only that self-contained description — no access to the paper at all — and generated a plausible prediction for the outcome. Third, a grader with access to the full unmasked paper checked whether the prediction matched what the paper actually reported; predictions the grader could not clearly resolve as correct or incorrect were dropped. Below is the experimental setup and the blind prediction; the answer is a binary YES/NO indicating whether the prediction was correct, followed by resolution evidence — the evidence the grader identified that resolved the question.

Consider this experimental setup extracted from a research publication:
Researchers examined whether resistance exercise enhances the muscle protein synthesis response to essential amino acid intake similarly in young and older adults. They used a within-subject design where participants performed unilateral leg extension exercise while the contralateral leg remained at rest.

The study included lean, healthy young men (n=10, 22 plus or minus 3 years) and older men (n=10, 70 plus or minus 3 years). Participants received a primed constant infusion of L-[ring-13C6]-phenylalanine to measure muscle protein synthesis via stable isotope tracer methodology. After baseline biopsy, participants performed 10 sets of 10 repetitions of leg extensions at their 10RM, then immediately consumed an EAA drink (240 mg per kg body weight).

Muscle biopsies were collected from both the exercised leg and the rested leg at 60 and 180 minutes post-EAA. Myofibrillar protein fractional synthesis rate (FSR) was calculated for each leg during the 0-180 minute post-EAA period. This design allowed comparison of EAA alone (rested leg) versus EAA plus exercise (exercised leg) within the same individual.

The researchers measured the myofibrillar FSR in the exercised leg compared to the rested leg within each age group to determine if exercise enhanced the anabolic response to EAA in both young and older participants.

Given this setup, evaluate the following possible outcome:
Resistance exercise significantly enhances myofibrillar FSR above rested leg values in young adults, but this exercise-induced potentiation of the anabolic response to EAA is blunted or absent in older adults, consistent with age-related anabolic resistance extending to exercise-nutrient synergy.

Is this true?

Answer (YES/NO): NO